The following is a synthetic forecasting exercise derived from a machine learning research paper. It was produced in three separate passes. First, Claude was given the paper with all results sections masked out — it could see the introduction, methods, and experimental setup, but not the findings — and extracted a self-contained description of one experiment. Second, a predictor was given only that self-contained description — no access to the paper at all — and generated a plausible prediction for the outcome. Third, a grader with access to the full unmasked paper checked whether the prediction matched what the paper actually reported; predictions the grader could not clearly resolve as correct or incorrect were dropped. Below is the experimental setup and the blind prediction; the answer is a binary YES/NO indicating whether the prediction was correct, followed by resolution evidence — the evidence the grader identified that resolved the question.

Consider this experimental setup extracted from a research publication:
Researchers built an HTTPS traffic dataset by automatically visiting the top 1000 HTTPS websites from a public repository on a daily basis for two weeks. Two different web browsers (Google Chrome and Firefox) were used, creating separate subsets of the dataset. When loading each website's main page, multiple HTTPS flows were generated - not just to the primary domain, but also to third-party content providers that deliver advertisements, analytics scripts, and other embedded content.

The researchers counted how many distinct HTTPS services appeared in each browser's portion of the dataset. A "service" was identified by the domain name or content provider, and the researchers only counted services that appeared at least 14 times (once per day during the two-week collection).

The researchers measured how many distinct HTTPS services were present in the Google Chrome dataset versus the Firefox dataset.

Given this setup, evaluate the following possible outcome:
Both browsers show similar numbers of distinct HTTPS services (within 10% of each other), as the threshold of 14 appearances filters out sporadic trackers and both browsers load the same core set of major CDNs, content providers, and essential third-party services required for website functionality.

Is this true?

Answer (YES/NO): NO